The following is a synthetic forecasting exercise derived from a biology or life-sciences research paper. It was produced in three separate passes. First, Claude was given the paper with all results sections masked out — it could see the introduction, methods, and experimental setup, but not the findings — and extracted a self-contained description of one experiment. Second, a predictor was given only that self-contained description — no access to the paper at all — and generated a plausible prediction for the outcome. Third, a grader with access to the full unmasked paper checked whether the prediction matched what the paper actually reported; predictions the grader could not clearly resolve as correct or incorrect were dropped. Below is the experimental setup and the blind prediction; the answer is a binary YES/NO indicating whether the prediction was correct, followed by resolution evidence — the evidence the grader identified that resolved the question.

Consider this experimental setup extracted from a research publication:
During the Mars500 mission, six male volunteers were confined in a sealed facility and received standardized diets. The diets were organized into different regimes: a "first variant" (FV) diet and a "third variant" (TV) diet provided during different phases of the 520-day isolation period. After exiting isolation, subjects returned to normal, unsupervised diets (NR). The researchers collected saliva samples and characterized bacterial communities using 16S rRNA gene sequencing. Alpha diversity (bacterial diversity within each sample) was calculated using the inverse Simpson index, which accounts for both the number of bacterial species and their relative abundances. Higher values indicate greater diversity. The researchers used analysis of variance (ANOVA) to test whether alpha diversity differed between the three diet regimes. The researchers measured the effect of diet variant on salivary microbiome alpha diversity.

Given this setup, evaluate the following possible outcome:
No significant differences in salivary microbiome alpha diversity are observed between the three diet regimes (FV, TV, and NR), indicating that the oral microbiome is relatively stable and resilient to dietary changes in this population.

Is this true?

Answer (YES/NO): YES